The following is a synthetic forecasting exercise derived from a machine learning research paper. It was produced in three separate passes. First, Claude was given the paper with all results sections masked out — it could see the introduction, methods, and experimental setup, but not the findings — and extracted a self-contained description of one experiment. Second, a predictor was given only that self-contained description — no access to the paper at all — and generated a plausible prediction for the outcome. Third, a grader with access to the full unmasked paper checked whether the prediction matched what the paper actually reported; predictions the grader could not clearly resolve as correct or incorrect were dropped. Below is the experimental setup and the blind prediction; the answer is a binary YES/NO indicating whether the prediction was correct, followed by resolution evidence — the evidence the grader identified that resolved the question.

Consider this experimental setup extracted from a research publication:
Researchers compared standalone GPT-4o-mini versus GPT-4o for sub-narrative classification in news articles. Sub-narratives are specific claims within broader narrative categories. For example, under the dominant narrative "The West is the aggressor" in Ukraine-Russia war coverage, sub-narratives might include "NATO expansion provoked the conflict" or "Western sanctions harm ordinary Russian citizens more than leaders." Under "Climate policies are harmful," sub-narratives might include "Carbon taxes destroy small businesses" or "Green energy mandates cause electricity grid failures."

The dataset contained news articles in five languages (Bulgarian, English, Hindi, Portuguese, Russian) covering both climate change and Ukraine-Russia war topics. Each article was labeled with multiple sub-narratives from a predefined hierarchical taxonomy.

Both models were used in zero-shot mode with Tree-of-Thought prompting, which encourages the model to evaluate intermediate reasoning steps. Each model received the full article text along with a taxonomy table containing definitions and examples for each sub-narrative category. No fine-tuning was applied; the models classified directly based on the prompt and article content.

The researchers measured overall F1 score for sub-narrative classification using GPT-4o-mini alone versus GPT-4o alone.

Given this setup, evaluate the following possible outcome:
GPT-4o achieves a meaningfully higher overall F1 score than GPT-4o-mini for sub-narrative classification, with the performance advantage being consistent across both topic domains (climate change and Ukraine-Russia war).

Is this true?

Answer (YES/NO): NO